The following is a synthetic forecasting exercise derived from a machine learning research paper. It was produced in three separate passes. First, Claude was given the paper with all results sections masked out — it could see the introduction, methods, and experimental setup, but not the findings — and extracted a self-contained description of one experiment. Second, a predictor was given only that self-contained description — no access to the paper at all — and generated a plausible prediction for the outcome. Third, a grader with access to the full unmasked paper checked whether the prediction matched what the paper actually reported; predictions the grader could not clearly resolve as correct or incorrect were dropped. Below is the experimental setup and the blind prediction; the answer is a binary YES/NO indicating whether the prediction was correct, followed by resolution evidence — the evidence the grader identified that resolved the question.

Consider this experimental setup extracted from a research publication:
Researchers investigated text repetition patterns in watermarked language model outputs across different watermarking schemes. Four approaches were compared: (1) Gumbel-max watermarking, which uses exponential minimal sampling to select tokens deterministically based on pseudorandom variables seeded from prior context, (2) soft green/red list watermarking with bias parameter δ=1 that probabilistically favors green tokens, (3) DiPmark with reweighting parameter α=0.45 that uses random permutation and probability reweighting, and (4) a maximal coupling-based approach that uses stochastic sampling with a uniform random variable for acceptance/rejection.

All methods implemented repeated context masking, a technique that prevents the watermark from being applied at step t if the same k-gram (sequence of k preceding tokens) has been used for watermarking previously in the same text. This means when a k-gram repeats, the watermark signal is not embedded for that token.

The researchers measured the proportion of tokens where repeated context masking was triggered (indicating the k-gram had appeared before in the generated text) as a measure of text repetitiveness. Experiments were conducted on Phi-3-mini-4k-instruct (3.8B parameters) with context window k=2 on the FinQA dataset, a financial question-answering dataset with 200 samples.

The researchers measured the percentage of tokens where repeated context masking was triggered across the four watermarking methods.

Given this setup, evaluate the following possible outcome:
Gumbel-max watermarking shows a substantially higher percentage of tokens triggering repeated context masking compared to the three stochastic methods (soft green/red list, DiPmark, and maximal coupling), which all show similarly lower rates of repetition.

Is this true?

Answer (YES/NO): NO